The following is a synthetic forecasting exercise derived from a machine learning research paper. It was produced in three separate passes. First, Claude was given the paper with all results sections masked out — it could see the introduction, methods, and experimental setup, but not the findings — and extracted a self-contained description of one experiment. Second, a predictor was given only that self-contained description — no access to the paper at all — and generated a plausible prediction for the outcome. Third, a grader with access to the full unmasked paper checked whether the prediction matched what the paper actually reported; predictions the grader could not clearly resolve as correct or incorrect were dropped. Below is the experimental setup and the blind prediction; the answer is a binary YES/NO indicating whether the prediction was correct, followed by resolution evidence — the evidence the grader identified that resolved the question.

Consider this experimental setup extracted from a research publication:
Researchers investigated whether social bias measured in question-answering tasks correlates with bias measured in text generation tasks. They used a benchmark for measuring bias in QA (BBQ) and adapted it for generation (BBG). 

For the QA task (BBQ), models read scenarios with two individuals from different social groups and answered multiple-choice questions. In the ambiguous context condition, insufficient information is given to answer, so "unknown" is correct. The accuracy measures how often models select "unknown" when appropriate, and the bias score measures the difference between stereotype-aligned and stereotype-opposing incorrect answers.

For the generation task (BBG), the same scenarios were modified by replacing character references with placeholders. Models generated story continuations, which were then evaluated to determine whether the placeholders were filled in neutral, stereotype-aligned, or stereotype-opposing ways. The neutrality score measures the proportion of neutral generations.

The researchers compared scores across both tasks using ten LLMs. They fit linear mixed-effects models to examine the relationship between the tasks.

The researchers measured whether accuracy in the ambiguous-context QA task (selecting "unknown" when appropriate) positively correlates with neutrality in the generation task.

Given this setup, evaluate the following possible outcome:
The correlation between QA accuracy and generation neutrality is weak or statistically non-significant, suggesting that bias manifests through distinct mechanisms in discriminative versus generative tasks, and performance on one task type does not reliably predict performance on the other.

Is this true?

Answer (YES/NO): NO